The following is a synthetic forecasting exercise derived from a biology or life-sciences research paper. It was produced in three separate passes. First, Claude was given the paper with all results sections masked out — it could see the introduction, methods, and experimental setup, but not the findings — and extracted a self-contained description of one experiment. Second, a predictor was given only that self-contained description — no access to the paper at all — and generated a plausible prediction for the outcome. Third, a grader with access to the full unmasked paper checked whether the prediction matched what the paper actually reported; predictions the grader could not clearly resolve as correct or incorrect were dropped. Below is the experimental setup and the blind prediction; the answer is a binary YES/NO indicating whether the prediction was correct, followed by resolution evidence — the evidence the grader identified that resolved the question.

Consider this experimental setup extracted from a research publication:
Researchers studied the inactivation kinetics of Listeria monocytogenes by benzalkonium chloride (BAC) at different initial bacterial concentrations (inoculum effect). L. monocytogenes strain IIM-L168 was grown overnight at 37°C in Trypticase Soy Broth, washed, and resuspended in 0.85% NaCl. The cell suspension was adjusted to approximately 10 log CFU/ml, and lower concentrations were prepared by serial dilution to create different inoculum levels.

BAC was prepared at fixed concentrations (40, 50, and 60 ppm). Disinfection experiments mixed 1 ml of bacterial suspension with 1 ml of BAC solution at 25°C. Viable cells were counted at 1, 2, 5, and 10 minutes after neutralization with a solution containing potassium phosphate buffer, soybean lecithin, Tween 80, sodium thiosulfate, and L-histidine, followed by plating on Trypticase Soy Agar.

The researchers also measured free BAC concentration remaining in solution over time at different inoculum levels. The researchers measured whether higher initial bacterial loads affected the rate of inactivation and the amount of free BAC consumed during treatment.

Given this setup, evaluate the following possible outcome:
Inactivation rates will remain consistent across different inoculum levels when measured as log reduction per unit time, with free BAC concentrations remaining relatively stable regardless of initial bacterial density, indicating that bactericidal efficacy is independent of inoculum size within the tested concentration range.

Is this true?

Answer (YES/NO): NO